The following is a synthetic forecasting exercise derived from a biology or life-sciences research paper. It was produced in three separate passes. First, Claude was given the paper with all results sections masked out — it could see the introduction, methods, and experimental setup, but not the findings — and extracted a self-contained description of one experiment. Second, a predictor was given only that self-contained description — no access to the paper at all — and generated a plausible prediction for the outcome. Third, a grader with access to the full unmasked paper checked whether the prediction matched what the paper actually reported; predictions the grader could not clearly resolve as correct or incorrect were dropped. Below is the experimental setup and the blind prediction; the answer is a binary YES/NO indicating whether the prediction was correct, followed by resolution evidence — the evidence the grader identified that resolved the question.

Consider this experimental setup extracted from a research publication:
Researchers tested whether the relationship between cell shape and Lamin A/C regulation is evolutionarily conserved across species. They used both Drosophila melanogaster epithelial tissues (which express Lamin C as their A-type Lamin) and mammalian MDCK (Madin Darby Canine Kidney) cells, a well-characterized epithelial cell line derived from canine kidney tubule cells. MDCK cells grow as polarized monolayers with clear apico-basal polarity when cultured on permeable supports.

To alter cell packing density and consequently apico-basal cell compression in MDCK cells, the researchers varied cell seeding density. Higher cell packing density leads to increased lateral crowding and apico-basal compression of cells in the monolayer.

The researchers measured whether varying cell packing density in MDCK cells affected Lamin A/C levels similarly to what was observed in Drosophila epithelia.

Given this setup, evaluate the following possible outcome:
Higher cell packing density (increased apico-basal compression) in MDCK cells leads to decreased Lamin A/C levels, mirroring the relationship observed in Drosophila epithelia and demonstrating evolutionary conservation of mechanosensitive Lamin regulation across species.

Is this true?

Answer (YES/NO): NO